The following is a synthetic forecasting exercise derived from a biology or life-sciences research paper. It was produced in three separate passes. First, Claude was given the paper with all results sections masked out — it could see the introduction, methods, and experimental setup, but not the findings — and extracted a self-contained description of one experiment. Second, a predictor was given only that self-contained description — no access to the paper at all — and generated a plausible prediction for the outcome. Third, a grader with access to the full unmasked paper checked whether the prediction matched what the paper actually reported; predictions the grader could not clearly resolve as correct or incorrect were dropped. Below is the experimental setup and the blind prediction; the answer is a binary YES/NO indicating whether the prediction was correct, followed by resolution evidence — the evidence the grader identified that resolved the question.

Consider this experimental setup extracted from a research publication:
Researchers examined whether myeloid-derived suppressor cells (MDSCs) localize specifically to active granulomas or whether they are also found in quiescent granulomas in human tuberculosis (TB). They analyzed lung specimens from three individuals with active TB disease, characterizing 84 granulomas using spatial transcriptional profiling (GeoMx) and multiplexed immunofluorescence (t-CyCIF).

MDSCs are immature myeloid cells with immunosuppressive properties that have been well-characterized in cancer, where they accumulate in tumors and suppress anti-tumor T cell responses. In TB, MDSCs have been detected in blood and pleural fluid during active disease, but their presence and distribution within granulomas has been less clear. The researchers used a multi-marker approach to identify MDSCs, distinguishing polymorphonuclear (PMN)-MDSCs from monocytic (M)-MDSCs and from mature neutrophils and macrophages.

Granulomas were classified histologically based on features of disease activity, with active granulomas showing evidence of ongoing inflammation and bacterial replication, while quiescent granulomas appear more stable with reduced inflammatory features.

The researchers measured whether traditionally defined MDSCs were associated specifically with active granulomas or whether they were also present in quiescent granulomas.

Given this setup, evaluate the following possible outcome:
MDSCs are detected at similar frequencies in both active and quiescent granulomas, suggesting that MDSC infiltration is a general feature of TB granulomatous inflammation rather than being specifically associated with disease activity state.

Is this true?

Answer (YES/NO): YES